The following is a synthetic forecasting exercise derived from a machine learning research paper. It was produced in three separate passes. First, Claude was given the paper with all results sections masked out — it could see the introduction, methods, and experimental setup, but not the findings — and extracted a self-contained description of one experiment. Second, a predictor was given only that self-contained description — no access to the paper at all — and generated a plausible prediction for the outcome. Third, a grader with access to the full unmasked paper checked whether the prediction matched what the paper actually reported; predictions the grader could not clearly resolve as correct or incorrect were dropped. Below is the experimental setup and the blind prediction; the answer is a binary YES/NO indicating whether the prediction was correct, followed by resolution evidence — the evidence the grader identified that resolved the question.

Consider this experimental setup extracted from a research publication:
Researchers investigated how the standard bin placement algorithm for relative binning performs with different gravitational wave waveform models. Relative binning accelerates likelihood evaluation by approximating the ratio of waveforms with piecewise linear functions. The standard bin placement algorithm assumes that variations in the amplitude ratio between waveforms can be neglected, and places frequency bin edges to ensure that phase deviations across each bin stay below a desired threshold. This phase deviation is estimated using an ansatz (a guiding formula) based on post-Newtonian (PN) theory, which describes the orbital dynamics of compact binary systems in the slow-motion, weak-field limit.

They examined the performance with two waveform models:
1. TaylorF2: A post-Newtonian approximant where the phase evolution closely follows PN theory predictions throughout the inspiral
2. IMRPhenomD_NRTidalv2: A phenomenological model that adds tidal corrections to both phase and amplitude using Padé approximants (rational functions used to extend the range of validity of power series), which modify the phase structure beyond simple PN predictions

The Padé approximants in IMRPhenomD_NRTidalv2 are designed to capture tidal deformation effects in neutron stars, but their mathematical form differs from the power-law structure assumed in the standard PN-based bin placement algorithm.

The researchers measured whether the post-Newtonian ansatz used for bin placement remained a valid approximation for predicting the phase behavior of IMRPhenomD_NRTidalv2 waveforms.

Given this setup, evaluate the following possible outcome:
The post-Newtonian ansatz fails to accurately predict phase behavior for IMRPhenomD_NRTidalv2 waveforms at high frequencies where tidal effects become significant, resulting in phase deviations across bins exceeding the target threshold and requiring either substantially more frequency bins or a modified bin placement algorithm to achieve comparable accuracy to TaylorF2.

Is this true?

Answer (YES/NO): YES